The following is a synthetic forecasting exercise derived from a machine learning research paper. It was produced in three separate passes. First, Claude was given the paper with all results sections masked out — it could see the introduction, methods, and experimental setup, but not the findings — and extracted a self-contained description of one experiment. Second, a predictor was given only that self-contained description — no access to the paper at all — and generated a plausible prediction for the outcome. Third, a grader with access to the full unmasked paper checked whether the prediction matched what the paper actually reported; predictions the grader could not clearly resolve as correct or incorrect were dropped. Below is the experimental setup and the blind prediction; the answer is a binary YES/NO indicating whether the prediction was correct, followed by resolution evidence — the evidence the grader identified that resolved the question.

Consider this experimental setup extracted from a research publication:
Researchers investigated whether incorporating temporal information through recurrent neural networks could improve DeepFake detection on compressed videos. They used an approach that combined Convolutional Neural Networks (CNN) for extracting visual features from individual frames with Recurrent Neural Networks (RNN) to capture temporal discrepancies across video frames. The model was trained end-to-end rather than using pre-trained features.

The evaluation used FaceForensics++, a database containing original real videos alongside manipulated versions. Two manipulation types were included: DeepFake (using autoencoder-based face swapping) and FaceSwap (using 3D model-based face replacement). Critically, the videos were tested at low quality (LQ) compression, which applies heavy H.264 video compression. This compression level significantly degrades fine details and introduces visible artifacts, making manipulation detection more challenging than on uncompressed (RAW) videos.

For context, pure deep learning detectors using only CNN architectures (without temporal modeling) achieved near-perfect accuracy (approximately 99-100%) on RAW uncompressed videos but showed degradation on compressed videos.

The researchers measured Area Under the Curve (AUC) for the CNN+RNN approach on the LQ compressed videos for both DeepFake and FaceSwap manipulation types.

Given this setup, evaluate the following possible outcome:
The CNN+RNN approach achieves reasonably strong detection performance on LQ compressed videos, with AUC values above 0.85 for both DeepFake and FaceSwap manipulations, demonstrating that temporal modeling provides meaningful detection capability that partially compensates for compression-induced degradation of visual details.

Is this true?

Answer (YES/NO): YES